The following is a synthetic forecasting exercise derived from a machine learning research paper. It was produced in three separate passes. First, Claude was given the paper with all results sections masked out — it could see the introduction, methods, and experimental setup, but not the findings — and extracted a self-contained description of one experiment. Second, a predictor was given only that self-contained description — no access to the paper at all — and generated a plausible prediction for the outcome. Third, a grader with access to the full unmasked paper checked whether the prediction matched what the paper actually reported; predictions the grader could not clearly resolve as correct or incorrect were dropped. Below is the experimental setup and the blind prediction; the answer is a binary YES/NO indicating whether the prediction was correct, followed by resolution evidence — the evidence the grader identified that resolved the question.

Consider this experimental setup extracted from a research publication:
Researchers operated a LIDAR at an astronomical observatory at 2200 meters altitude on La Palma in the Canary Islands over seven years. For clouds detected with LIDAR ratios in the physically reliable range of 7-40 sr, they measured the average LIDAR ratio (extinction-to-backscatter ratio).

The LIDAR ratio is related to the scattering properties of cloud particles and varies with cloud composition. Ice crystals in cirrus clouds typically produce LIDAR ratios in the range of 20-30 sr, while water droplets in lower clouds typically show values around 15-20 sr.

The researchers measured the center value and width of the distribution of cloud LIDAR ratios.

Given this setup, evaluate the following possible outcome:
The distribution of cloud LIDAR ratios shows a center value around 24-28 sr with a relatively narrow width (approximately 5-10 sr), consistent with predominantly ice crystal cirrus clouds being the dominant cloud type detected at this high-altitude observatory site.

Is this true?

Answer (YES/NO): NO